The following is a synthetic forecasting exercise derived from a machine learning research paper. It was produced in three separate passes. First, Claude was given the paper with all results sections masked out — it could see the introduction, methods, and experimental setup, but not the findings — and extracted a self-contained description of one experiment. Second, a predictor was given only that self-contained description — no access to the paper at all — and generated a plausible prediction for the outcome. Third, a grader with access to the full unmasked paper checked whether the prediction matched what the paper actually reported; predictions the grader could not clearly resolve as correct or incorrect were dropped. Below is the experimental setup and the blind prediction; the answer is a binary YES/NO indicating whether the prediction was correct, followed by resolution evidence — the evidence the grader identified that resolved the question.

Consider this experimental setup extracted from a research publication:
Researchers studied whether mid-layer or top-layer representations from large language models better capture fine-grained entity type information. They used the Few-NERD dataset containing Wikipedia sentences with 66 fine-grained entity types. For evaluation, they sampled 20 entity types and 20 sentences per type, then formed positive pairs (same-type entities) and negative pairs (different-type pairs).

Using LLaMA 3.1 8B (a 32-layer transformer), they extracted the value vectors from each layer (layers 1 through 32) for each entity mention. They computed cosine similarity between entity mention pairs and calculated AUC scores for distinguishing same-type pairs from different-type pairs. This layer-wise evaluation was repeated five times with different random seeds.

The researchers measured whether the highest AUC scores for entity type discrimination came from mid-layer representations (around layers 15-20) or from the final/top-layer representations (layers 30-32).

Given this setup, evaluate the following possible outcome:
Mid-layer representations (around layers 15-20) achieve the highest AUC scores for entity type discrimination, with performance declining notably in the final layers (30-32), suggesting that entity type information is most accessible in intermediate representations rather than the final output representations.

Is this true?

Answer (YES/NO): YES